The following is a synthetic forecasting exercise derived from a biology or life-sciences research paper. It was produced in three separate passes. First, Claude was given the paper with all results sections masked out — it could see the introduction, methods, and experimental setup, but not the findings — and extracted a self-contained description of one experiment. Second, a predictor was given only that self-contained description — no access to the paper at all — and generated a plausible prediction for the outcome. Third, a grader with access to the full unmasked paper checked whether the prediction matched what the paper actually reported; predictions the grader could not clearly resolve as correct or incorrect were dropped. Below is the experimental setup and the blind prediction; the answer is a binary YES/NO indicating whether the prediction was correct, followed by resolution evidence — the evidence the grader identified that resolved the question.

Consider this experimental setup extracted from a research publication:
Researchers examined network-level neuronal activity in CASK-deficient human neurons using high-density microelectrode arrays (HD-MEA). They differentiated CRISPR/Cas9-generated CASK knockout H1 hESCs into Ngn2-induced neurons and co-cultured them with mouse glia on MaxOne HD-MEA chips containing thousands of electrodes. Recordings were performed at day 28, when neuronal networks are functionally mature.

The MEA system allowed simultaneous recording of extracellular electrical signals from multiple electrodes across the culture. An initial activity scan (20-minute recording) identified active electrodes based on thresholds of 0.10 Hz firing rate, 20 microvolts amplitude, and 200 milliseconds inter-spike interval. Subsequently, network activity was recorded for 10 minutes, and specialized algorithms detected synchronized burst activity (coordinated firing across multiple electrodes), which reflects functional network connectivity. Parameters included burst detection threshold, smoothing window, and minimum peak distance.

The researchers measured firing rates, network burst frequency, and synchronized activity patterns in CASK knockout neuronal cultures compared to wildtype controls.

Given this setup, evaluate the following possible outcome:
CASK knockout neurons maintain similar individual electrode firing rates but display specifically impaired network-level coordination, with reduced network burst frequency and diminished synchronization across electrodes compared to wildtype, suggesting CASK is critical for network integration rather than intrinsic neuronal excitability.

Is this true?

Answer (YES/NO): NO